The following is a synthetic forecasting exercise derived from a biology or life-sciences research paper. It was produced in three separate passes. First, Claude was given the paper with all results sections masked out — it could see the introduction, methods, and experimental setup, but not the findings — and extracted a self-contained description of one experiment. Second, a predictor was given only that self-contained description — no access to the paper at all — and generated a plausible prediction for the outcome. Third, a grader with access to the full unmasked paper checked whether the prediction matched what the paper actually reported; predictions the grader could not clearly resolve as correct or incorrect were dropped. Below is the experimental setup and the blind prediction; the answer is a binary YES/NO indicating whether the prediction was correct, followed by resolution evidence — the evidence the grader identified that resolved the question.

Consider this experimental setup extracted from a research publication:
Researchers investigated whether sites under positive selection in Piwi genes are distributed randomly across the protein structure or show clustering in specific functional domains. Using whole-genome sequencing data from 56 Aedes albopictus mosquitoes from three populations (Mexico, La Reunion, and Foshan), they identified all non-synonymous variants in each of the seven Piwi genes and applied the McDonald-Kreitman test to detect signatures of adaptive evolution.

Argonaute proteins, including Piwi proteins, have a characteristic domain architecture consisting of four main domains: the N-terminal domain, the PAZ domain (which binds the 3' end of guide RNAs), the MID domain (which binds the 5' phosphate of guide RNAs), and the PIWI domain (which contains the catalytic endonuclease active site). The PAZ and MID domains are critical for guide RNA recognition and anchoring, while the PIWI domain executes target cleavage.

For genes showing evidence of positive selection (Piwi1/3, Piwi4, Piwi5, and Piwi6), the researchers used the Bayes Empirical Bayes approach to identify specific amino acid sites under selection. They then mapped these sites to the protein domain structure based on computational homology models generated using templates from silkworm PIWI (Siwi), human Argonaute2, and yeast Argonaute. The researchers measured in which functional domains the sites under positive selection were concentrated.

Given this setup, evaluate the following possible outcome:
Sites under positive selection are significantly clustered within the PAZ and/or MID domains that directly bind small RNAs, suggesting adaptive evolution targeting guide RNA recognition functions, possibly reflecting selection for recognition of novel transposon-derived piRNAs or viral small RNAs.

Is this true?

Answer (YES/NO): NO